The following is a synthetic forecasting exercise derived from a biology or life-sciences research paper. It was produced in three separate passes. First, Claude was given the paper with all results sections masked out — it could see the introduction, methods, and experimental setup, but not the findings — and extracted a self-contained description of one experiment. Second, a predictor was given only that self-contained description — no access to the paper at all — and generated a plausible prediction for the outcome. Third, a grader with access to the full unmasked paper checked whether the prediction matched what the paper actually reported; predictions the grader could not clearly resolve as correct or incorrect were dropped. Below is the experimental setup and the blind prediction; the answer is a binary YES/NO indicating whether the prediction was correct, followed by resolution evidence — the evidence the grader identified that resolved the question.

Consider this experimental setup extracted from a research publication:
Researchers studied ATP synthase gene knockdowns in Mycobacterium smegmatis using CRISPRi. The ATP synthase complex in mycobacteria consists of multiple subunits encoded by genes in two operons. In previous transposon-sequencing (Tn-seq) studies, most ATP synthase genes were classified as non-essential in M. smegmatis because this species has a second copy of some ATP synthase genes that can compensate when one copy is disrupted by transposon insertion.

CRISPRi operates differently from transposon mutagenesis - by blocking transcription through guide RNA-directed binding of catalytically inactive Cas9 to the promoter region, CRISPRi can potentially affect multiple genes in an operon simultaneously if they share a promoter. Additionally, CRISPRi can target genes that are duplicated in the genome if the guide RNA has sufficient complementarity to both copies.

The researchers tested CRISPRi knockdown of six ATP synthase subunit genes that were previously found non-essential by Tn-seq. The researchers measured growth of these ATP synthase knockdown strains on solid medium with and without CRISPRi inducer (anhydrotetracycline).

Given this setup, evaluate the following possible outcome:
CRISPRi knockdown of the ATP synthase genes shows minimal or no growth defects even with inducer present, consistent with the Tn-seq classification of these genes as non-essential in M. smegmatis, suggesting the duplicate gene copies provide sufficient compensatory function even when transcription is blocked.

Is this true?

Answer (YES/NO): NO